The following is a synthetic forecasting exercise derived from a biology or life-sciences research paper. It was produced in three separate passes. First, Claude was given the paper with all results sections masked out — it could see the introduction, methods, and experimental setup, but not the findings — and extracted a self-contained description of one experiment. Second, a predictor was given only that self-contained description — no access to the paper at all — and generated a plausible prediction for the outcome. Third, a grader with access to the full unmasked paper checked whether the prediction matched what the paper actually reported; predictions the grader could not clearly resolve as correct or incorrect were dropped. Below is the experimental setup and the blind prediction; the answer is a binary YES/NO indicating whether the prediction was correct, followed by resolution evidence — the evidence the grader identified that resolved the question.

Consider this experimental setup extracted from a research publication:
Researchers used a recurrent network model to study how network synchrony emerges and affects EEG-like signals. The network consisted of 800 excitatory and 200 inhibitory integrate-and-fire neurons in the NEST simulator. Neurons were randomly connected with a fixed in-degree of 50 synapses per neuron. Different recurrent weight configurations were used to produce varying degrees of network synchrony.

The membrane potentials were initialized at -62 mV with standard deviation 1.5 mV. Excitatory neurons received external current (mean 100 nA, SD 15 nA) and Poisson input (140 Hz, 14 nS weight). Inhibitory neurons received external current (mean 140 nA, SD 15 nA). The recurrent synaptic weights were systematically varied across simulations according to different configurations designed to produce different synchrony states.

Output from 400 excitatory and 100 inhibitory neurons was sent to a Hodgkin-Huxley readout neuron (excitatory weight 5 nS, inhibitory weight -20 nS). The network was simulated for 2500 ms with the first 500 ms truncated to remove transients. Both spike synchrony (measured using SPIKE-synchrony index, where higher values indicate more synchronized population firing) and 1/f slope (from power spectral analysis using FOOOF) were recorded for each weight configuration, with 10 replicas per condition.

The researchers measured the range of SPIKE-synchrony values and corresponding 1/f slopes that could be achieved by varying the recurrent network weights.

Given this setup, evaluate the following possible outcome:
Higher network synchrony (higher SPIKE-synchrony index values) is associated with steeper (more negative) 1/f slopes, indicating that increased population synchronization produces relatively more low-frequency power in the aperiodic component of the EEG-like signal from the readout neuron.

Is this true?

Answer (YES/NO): YES